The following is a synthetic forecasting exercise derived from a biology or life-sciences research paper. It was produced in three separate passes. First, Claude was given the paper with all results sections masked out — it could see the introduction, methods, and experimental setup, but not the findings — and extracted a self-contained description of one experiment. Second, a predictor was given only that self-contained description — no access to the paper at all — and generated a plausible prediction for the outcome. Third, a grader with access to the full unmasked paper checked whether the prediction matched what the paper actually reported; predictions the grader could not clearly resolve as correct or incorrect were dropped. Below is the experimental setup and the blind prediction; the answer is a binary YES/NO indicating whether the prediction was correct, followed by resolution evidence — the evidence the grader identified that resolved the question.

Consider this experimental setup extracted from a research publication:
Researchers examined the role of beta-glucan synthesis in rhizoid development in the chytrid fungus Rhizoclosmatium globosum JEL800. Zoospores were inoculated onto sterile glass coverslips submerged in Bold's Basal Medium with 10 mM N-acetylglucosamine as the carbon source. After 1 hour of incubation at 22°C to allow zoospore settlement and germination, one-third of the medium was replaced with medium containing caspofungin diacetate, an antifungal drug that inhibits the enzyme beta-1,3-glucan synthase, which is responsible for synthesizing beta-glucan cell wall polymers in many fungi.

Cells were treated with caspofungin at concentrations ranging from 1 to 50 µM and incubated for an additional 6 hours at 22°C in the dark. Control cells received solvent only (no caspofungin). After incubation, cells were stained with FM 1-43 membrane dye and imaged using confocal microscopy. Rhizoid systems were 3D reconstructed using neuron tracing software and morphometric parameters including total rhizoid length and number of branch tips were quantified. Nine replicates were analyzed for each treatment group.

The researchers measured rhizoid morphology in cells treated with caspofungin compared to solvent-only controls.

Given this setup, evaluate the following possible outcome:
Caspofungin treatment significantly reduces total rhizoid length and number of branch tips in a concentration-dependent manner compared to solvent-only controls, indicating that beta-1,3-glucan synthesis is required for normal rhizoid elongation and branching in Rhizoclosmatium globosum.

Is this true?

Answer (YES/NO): NO